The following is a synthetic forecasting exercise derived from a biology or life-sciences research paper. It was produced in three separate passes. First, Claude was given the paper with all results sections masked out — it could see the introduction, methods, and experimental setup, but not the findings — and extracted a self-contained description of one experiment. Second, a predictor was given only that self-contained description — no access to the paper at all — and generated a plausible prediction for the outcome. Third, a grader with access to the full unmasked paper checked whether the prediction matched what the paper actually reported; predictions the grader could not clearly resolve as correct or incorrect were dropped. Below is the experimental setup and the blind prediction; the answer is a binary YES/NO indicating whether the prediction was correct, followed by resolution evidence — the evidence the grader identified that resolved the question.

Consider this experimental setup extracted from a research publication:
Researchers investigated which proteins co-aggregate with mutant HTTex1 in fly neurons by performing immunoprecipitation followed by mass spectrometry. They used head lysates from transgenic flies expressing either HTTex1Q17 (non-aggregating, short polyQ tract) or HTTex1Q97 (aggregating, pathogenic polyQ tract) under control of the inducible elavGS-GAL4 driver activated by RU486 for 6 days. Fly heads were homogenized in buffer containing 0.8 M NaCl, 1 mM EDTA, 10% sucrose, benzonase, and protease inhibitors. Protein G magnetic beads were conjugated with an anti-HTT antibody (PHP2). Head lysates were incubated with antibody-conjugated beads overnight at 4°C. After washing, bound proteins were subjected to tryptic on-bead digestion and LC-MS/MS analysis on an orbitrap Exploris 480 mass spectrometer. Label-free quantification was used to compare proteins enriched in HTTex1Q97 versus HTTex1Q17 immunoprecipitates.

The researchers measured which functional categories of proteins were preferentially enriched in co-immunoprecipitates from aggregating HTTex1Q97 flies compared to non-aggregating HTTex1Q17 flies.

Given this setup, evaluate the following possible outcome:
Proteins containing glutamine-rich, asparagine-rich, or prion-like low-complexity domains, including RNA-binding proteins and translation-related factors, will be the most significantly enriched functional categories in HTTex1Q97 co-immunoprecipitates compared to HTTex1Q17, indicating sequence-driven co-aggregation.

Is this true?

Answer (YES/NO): NO